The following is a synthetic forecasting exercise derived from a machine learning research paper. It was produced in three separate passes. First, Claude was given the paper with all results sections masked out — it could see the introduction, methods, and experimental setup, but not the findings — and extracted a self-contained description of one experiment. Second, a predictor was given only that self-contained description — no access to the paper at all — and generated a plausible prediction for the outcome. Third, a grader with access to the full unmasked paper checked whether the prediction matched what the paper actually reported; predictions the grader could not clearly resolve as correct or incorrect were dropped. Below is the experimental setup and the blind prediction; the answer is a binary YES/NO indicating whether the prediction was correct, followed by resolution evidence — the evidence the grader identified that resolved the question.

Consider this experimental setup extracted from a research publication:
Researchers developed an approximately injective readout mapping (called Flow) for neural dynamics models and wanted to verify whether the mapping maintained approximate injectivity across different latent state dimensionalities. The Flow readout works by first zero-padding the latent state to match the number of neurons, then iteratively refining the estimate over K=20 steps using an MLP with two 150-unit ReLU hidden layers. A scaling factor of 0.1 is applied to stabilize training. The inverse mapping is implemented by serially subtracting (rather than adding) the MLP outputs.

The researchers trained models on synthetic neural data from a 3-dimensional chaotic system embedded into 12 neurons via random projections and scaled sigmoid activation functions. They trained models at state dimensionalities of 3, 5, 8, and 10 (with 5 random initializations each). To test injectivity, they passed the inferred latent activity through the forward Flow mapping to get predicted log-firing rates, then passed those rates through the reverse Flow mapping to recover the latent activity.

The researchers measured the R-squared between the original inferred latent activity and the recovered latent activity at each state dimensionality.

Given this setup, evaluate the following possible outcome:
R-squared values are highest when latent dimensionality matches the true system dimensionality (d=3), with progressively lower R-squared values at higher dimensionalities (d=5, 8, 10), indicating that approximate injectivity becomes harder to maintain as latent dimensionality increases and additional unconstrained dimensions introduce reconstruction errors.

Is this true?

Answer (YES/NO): YES